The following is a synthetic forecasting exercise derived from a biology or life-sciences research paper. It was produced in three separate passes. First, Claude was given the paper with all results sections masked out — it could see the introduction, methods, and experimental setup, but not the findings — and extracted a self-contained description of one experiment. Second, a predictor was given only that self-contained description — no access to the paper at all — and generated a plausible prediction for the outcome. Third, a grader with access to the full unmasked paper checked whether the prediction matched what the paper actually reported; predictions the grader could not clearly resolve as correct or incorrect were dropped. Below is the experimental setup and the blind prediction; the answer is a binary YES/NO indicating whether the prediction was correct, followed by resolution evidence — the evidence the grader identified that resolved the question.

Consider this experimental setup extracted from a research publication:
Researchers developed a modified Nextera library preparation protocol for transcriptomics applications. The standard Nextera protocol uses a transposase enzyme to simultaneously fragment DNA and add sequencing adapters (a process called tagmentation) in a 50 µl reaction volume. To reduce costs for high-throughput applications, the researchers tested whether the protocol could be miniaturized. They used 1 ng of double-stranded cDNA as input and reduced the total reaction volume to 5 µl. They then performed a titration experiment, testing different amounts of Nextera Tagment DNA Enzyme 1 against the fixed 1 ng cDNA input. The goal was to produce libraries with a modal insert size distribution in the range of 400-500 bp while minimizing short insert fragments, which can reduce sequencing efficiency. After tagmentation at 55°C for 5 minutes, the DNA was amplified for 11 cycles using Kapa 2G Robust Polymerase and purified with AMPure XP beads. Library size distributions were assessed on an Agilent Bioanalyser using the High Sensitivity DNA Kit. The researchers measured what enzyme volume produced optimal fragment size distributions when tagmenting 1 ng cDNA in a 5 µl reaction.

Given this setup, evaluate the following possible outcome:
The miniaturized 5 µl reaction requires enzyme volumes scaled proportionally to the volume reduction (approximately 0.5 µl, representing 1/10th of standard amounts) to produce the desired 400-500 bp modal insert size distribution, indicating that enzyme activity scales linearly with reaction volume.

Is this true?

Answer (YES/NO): NO